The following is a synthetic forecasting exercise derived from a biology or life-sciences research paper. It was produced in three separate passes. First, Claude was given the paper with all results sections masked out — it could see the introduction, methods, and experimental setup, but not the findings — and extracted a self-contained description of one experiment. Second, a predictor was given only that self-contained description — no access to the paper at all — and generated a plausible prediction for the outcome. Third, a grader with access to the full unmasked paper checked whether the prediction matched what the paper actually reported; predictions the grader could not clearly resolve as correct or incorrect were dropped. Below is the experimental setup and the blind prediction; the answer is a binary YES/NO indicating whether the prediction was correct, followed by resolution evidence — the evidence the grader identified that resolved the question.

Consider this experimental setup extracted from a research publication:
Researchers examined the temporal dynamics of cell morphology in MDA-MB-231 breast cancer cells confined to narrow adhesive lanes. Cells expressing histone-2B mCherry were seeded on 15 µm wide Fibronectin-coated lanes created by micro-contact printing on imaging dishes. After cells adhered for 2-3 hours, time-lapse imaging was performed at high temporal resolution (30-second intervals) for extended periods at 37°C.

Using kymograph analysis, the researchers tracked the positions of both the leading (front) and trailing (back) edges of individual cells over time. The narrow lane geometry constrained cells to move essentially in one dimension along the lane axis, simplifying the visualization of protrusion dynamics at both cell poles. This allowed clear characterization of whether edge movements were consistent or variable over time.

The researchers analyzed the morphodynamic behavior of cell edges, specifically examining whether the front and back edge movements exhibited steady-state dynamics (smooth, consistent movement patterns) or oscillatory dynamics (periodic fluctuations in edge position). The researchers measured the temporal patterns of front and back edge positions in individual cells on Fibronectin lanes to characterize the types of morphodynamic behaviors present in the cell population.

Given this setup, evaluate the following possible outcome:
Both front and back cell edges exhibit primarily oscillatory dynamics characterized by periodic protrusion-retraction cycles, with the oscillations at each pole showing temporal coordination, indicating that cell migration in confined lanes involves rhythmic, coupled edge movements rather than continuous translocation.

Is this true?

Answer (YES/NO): NO